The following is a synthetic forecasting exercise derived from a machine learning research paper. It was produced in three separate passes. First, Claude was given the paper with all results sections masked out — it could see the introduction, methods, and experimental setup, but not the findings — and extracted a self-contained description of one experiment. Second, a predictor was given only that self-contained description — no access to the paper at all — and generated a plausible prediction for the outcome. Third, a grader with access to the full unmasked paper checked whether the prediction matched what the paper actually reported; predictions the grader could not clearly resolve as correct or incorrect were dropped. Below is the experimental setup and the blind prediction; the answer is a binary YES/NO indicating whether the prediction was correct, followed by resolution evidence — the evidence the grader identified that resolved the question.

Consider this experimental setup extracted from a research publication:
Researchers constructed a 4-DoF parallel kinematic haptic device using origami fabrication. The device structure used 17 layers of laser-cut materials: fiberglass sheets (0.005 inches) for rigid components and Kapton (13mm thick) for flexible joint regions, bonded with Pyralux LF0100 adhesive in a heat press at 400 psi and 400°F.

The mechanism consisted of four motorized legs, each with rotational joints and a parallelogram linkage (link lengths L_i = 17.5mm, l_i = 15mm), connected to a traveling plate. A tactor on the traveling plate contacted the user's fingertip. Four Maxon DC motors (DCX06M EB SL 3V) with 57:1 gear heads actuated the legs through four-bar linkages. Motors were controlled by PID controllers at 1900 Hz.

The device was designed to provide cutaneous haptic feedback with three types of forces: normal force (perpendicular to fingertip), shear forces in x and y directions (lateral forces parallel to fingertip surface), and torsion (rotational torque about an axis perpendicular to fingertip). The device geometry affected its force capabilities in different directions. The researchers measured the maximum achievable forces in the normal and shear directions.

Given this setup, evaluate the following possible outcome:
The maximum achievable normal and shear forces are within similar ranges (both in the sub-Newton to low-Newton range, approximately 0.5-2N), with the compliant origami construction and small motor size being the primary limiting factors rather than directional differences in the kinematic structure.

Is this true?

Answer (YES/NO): YES